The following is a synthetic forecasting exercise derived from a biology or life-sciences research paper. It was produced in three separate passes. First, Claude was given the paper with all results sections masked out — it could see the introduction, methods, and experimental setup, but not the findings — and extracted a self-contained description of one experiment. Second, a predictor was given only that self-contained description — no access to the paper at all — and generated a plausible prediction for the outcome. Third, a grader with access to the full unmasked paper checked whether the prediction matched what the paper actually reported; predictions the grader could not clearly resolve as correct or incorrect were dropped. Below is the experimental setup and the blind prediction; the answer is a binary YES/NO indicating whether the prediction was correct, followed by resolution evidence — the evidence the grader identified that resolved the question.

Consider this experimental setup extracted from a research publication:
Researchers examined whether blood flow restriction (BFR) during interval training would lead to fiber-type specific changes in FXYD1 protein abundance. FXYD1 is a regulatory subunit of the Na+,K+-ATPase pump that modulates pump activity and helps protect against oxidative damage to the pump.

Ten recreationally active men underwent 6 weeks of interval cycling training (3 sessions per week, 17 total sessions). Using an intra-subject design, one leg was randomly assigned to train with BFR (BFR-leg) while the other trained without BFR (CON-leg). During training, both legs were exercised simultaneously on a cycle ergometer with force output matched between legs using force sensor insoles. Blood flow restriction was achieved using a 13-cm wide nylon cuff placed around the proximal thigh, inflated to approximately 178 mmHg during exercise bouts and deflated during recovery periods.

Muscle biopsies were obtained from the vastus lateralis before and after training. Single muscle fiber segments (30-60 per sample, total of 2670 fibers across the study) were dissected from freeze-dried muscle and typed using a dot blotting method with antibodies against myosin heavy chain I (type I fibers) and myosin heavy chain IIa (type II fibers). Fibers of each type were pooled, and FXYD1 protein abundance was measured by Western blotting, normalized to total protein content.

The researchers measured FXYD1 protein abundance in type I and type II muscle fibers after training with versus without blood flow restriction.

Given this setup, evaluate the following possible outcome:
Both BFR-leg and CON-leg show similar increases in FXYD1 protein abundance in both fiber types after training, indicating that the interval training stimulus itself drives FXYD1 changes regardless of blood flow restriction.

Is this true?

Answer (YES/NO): NO